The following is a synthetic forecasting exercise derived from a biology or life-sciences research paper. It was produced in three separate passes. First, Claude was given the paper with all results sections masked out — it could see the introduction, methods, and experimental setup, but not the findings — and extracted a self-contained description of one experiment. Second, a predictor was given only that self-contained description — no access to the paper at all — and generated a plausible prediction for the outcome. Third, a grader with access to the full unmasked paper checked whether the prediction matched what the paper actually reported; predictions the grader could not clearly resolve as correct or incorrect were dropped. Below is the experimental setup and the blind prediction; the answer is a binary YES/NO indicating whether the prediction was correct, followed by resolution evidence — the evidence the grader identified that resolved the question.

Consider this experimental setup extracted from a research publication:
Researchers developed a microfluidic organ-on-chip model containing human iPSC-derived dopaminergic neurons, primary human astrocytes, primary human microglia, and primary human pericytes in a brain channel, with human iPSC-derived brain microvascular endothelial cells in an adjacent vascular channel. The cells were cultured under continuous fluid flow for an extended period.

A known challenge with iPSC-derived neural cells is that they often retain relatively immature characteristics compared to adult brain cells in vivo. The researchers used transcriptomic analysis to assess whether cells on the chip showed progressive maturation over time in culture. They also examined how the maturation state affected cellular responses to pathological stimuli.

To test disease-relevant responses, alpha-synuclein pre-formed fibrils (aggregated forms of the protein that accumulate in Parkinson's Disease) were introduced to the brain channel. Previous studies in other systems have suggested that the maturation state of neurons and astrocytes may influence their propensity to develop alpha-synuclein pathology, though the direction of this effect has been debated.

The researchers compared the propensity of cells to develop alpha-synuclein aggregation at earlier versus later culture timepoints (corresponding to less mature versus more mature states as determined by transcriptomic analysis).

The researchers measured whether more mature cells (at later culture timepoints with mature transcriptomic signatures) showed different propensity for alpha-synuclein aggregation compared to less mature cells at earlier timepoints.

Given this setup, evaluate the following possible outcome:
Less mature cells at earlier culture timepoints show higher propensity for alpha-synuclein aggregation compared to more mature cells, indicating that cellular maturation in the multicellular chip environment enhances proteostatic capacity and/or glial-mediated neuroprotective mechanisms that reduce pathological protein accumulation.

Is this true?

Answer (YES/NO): NO